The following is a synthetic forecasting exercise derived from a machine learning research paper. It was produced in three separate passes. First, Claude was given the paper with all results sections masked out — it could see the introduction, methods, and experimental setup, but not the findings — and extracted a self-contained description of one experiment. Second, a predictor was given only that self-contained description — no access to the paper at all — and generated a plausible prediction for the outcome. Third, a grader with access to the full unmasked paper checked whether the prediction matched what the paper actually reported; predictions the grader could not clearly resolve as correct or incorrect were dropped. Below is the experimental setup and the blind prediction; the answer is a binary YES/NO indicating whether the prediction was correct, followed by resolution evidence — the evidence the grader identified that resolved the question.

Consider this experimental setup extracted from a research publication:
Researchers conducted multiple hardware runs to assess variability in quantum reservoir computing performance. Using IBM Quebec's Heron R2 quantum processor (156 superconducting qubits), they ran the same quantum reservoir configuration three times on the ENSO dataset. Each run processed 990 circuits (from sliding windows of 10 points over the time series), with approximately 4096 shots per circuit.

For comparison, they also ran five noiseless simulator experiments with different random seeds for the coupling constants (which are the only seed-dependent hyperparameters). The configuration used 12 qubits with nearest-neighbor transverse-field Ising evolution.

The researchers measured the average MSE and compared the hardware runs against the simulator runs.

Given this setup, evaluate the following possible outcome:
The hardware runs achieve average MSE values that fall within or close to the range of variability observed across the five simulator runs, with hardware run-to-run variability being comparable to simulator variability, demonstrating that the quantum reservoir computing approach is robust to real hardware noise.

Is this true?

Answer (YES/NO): NO